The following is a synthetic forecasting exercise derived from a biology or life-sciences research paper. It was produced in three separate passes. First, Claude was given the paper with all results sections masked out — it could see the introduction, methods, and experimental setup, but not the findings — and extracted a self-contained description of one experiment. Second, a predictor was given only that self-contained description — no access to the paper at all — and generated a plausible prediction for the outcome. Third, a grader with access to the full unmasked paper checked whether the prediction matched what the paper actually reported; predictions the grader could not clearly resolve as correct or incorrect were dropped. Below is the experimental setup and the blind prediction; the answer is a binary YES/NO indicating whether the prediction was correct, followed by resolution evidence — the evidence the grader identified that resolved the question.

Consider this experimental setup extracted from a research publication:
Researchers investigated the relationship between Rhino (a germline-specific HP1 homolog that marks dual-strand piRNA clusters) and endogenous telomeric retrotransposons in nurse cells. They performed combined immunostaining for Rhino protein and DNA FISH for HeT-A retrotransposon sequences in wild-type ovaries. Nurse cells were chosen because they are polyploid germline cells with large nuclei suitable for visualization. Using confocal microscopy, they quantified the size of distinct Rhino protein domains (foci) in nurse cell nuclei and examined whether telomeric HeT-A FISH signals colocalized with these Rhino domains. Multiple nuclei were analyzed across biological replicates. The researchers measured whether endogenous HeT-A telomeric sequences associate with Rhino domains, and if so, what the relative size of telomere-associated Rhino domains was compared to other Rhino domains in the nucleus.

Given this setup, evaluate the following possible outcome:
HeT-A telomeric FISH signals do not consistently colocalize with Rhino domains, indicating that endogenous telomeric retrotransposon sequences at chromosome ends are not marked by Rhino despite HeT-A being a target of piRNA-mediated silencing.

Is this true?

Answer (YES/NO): NO